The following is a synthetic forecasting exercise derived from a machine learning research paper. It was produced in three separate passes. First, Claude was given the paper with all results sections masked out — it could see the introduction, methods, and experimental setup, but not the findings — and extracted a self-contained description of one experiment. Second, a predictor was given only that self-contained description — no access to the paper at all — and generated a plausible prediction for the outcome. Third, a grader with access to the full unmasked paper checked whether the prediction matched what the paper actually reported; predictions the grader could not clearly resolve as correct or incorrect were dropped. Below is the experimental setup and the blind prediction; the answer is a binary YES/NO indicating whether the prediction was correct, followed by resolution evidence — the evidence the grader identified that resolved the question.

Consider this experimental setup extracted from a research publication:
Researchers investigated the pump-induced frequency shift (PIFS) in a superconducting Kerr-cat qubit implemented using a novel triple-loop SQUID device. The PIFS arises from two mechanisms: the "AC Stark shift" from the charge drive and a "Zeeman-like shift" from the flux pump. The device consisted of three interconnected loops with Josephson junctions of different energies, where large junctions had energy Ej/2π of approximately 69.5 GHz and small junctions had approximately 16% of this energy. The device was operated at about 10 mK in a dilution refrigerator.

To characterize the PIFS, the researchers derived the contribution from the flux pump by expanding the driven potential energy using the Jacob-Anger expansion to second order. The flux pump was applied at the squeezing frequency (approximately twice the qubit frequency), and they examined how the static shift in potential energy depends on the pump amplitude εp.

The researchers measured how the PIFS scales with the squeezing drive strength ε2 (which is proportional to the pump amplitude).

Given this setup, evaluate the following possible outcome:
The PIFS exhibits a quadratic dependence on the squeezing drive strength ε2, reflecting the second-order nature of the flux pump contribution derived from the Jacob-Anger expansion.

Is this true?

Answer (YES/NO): YES